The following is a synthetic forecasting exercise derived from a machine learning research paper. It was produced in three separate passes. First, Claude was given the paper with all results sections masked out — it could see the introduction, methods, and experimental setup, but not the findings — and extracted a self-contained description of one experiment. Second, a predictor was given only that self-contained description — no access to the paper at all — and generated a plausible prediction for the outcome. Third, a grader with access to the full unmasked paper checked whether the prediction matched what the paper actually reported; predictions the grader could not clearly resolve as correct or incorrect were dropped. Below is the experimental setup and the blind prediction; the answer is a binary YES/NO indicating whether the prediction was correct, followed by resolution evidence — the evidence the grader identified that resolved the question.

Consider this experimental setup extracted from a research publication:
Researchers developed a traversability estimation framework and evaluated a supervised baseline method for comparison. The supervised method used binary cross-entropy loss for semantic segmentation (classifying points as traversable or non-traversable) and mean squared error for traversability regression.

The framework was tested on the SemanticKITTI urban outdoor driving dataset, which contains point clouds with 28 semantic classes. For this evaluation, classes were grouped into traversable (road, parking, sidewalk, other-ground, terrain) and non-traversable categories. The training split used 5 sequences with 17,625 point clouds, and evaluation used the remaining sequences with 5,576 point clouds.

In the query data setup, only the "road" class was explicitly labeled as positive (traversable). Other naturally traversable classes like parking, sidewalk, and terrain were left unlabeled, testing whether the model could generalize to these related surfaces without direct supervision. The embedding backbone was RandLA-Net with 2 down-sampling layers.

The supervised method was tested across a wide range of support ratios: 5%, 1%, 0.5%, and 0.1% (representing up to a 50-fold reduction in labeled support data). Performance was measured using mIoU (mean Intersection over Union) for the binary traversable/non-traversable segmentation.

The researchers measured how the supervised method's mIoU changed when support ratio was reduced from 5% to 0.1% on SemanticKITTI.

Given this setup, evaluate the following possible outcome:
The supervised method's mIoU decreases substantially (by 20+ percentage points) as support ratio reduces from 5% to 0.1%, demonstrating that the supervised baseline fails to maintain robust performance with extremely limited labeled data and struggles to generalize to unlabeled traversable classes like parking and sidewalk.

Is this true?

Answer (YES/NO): NO